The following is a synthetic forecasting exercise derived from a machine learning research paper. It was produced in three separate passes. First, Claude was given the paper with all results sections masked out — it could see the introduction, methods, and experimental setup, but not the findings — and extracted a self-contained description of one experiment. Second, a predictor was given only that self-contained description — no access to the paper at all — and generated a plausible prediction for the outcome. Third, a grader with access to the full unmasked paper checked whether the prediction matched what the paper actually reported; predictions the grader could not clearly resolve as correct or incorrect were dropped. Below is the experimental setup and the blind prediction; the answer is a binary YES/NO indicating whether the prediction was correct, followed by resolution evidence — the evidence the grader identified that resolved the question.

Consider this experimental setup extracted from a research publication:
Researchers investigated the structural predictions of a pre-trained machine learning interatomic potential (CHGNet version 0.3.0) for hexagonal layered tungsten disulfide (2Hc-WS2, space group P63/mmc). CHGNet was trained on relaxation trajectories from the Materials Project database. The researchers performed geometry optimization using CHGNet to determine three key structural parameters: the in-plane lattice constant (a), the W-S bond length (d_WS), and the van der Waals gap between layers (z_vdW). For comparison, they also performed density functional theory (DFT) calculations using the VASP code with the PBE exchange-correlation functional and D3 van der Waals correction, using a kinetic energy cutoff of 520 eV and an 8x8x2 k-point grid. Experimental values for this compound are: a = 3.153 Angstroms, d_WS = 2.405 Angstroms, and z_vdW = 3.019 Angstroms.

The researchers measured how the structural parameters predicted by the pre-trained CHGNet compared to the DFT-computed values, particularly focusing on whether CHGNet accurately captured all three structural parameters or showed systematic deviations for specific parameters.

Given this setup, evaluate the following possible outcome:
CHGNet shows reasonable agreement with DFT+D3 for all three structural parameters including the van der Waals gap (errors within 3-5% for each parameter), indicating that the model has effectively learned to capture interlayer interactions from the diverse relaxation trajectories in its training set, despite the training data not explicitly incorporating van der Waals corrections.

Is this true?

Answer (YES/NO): NO